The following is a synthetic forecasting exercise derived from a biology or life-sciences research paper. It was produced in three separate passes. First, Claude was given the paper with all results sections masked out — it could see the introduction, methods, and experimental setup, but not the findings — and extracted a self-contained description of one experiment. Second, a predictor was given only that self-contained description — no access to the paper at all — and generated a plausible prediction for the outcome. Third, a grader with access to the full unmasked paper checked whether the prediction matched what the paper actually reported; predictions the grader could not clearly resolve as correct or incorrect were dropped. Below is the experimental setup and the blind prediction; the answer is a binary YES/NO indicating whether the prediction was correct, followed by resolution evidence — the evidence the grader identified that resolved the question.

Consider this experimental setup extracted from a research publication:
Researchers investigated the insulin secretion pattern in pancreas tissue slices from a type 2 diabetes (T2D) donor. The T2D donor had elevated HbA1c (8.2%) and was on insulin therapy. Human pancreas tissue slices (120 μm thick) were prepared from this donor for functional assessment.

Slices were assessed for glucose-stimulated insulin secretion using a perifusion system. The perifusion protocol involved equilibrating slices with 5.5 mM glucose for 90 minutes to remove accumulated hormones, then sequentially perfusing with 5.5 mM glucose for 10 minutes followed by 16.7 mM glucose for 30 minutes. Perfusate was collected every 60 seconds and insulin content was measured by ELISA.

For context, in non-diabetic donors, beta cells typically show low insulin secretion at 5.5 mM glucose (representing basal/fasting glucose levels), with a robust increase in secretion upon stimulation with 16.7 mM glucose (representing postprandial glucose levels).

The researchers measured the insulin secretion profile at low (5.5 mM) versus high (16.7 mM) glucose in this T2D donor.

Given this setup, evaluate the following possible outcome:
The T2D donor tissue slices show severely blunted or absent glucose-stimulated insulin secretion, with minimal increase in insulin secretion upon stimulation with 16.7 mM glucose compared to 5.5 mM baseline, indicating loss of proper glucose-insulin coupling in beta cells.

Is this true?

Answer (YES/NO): NO